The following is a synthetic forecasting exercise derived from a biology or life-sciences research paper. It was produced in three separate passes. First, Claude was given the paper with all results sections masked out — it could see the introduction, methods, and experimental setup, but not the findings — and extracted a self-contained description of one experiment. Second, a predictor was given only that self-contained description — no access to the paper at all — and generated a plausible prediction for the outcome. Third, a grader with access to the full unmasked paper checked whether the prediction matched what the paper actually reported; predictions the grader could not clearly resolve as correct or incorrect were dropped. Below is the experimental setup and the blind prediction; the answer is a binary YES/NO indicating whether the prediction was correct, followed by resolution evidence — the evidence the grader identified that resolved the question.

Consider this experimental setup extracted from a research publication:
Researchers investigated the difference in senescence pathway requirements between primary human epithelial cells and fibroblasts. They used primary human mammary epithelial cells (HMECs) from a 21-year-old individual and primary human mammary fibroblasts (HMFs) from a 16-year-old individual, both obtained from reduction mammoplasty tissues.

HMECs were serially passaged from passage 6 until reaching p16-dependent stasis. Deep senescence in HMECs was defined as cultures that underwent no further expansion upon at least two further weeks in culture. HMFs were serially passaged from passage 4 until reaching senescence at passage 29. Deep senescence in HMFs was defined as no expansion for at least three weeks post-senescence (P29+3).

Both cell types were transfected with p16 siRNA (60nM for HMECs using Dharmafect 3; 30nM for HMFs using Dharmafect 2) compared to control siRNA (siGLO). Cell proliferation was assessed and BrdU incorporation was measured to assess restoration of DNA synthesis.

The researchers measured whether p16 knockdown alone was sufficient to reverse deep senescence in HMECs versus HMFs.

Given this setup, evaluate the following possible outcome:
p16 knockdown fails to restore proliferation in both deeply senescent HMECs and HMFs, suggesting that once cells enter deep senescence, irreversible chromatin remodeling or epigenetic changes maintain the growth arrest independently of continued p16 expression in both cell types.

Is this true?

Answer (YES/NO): NO